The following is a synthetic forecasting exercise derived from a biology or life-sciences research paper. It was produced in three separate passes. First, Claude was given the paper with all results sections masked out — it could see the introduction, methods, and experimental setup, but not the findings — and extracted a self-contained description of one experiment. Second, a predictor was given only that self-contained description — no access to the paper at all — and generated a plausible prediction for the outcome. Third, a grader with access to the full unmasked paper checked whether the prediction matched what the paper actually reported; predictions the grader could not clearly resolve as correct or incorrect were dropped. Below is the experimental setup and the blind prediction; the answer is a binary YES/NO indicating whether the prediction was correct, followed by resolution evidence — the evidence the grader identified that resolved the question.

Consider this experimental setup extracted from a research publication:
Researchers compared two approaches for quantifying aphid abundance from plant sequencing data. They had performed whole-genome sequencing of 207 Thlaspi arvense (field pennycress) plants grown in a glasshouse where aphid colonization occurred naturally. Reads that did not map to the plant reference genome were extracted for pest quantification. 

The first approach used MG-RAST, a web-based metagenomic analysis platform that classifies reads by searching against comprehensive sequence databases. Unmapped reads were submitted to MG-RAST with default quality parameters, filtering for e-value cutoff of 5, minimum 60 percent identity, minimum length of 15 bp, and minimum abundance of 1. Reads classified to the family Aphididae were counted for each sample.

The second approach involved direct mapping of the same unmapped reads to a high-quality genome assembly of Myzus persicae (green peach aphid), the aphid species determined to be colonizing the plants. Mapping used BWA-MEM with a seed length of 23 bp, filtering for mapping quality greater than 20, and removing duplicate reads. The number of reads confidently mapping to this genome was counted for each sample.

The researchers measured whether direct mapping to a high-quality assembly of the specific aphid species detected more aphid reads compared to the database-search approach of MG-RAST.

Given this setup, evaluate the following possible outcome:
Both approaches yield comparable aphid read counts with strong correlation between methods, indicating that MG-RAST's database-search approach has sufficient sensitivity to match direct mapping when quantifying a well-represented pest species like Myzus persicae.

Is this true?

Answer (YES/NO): NO